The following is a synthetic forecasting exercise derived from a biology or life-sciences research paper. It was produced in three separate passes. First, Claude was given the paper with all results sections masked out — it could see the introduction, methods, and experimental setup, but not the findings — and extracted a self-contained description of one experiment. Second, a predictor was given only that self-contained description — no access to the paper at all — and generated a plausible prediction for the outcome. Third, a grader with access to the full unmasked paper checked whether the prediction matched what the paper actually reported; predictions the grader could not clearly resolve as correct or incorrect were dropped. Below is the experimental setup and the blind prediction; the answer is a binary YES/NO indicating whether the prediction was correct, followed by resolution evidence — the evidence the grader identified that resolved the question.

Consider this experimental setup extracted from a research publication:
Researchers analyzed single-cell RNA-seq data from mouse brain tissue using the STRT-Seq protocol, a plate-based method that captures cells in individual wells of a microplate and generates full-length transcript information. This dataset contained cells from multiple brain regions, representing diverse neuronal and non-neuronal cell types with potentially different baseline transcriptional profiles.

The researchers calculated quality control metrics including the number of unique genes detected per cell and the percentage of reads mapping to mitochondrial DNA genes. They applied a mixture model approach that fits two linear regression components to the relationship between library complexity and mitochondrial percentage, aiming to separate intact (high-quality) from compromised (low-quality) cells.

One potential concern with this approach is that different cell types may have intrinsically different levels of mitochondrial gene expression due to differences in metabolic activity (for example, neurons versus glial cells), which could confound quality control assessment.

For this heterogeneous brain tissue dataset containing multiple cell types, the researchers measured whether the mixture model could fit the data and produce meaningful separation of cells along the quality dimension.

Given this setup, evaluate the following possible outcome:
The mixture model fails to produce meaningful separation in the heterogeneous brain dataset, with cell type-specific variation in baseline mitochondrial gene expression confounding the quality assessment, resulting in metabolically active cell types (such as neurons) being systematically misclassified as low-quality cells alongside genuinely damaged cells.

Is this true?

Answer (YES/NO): NO